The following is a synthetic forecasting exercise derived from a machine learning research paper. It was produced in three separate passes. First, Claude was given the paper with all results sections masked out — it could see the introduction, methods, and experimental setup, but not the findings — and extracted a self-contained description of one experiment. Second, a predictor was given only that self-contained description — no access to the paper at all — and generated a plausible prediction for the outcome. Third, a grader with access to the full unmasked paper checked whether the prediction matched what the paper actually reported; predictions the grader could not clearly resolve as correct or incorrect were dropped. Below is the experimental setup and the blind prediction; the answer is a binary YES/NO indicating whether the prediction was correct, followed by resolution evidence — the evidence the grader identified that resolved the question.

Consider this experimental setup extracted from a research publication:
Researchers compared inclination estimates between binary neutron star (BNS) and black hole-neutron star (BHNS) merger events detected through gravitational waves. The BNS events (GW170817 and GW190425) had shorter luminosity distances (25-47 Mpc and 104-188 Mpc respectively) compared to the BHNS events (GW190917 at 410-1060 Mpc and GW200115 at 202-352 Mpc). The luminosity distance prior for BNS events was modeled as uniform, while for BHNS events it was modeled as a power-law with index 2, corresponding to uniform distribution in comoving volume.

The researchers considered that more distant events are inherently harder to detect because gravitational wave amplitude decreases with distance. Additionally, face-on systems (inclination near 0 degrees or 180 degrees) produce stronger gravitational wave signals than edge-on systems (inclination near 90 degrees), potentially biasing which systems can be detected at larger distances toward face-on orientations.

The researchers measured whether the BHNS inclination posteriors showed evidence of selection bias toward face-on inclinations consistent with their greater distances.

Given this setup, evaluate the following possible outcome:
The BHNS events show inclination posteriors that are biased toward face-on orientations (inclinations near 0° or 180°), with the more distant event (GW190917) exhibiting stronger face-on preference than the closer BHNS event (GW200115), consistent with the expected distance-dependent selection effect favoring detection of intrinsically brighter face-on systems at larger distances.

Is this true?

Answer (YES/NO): NO